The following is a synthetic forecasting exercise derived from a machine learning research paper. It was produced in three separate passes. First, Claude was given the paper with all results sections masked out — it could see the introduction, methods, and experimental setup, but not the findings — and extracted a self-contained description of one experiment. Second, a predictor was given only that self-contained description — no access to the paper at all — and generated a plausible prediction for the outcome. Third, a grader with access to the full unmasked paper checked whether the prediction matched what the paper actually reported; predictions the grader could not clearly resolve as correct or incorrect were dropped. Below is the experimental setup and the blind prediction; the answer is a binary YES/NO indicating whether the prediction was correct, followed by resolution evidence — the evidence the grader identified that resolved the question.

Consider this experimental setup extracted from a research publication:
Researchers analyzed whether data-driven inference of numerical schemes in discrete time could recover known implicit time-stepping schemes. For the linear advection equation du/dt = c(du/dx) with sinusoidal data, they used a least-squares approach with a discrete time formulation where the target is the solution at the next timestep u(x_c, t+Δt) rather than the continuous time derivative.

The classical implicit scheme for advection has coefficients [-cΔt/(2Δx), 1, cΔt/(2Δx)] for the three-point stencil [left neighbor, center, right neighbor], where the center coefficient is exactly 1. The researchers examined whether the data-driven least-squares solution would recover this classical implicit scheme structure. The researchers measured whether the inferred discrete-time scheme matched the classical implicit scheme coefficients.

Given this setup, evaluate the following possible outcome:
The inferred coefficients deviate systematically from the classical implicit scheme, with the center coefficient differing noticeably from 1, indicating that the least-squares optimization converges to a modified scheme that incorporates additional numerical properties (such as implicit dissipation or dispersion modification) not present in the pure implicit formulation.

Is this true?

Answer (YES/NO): YES